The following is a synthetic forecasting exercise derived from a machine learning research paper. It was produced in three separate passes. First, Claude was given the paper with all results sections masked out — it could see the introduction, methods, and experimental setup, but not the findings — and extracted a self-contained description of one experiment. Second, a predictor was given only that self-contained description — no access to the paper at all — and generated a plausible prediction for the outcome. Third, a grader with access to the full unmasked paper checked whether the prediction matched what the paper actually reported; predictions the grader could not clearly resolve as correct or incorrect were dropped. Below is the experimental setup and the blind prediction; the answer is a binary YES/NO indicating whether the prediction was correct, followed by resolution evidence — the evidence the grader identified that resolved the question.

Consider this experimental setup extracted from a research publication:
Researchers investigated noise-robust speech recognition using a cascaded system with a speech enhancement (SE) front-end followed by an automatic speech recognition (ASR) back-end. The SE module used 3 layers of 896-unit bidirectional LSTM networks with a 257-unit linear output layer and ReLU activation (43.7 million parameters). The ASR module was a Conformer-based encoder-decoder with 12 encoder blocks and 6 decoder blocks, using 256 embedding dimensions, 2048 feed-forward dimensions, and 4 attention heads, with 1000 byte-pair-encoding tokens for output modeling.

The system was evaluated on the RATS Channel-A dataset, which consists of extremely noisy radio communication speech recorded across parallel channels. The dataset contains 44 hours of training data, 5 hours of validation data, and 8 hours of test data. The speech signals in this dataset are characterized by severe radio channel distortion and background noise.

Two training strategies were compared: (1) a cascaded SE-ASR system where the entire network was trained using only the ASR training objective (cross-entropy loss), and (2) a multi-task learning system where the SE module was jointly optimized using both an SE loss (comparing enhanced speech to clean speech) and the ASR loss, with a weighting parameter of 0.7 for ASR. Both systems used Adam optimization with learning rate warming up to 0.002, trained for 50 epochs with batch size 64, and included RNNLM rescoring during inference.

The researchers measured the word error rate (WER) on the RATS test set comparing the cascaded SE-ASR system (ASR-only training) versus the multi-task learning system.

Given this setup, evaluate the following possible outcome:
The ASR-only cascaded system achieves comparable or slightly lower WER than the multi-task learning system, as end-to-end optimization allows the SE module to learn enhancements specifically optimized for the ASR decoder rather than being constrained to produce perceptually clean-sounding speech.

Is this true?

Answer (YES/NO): NO